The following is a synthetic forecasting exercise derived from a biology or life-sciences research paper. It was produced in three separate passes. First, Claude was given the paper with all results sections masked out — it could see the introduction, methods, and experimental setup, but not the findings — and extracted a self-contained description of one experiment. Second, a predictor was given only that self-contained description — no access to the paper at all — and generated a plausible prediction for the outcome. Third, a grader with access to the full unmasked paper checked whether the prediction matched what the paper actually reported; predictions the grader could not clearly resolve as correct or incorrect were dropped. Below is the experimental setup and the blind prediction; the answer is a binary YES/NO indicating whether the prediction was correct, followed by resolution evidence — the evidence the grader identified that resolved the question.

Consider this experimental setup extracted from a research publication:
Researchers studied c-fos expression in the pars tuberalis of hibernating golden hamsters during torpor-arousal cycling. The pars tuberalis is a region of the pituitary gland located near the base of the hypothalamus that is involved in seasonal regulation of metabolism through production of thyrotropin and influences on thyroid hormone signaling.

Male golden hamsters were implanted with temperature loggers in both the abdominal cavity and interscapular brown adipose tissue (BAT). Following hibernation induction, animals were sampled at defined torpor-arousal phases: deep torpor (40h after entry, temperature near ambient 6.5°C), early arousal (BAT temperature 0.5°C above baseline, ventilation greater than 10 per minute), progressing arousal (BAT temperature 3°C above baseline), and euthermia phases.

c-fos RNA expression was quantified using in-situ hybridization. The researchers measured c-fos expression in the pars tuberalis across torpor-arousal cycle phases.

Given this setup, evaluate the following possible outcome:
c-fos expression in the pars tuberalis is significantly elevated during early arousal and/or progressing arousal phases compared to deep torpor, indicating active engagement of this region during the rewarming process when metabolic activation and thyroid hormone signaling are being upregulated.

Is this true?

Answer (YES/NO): YES